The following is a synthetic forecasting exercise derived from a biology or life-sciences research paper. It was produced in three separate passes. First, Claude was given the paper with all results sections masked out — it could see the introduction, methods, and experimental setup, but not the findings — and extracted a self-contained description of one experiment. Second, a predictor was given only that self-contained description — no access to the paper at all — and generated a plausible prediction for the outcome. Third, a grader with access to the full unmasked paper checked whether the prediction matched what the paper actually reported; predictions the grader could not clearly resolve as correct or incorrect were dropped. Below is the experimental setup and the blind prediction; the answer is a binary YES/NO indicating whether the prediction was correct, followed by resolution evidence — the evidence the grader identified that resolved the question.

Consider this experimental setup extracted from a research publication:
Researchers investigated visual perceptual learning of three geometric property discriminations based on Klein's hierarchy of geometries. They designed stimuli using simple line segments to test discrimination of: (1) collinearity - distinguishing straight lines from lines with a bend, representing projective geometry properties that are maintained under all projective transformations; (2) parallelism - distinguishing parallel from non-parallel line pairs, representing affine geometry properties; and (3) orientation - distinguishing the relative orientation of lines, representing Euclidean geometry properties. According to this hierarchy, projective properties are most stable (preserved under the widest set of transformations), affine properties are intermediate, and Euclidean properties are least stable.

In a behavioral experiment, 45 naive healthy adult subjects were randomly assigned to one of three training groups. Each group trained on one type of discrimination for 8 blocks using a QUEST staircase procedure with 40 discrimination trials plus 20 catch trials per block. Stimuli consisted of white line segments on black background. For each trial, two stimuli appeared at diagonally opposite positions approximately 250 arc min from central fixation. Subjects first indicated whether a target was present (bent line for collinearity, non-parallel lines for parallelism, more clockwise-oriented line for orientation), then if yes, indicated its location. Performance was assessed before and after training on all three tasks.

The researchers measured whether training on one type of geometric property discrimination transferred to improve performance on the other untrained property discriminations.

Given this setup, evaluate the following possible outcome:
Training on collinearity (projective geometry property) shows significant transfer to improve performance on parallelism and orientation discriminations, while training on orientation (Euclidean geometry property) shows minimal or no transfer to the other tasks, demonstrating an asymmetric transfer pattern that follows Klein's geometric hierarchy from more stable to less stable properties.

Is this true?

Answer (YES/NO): NO